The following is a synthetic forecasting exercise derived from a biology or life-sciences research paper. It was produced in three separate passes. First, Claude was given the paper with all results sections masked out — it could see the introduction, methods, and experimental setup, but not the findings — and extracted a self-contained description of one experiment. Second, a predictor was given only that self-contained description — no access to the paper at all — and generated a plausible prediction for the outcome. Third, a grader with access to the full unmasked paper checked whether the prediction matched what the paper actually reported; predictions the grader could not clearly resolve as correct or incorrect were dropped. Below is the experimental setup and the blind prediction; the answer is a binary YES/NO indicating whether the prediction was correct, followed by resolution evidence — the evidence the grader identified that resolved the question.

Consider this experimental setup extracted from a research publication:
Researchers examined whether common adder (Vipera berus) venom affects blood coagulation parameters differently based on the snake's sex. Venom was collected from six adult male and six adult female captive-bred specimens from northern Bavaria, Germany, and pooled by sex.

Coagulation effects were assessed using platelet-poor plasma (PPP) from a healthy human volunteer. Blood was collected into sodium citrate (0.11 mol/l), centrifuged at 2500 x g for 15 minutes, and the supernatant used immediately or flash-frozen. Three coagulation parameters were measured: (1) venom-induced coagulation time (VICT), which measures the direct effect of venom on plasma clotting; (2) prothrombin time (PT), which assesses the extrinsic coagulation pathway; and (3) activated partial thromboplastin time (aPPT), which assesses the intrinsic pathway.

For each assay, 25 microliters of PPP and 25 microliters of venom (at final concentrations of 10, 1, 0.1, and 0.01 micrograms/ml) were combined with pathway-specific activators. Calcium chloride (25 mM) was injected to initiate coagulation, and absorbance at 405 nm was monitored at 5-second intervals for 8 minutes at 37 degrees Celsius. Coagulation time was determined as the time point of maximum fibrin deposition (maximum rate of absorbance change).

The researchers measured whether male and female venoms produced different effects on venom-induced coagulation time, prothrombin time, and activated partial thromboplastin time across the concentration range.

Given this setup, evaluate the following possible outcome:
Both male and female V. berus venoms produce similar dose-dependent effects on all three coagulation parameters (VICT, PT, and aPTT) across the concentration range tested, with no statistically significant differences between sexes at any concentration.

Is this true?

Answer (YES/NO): YES